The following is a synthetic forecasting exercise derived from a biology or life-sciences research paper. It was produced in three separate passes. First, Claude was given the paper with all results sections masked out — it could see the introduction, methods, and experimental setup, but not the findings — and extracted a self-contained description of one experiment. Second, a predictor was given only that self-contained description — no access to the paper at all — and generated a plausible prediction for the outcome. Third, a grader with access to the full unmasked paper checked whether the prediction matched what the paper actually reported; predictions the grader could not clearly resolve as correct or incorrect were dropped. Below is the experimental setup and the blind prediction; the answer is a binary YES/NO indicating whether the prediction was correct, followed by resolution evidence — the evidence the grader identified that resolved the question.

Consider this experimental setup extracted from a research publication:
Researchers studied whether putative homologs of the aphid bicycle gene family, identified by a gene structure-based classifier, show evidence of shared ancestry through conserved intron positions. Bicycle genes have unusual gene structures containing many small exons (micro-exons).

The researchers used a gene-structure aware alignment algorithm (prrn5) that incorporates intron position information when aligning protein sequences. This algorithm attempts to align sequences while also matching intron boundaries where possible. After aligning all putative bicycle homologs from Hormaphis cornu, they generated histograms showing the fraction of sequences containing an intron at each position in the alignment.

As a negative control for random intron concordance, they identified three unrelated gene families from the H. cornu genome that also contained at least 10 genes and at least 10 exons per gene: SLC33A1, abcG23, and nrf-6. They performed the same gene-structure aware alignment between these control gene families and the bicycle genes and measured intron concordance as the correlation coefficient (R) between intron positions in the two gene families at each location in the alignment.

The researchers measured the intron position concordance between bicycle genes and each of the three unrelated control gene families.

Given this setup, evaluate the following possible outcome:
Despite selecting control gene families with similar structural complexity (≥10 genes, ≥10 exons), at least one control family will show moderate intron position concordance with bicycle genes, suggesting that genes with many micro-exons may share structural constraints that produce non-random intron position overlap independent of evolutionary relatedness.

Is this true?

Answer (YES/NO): NO